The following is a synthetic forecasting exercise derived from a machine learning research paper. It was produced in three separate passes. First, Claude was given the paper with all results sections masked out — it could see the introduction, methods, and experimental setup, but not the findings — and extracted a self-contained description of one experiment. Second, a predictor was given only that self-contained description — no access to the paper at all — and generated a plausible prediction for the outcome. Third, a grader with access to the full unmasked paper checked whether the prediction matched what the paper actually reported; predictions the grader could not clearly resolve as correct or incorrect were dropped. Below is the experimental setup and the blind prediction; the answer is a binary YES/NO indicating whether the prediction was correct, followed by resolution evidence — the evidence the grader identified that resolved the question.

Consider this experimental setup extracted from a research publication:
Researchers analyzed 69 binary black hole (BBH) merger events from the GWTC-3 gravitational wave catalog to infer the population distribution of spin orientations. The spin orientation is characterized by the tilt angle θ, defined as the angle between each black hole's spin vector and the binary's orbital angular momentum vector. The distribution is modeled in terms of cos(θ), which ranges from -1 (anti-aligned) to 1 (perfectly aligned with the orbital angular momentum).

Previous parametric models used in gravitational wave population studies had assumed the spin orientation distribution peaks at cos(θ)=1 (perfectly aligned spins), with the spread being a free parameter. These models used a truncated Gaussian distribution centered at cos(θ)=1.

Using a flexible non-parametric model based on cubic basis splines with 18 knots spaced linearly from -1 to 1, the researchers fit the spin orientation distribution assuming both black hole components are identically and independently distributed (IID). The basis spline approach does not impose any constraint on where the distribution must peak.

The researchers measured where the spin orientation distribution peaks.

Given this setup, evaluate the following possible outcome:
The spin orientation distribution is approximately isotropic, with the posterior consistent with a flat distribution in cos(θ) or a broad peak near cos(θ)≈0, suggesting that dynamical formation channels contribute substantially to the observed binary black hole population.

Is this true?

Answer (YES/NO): NO